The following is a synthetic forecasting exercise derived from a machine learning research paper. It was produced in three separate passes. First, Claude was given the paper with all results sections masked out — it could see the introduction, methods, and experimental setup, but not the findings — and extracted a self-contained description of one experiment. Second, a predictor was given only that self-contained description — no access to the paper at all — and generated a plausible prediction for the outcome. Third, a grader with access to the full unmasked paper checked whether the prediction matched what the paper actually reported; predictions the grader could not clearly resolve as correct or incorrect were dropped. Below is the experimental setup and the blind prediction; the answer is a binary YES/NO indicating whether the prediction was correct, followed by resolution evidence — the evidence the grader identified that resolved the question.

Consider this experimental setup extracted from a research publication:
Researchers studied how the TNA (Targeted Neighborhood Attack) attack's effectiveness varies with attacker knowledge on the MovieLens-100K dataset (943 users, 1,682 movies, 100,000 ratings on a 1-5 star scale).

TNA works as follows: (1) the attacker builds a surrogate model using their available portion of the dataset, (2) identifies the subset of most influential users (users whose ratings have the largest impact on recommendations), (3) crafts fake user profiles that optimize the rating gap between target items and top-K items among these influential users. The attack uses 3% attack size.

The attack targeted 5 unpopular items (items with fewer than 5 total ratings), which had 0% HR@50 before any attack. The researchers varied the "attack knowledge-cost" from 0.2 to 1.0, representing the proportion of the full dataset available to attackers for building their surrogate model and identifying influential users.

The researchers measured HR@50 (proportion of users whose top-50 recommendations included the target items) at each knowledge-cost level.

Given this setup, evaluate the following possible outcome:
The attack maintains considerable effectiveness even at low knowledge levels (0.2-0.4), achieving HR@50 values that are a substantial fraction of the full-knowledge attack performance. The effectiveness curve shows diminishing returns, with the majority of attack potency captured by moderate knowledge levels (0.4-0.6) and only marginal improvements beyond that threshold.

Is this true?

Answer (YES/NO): NO